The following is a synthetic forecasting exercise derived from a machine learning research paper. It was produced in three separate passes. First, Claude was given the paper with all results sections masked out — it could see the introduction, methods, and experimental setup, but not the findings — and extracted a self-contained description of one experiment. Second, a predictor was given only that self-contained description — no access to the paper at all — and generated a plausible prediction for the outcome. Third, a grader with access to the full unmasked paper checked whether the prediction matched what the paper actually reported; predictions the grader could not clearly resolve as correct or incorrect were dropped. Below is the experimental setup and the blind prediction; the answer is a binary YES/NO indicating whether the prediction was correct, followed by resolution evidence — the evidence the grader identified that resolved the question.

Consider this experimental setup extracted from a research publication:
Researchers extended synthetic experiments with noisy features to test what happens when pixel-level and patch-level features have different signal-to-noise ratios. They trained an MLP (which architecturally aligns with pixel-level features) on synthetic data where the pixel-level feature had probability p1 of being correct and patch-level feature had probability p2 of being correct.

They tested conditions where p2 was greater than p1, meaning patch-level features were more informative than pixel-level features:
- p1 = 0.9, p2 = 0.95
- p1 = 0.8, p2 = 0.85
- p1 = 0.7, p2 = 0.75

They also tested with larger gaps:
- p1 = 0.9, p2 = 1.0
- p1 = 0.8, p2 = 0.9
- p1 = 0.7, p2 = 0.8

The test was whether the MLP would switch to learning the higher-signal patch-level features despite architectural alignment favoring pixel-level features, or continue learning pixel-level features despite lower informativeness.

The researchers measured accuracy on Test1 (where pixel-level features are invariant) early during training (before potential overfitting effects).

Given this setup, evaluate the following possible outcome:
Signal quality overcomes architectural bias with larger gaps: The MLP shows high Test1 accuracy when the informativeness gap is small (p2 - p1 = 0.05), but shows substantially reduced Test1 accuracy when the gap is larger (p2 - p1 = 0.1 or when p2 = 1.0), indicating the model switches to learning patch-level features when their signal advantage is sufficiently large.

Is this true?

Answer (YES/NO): NO